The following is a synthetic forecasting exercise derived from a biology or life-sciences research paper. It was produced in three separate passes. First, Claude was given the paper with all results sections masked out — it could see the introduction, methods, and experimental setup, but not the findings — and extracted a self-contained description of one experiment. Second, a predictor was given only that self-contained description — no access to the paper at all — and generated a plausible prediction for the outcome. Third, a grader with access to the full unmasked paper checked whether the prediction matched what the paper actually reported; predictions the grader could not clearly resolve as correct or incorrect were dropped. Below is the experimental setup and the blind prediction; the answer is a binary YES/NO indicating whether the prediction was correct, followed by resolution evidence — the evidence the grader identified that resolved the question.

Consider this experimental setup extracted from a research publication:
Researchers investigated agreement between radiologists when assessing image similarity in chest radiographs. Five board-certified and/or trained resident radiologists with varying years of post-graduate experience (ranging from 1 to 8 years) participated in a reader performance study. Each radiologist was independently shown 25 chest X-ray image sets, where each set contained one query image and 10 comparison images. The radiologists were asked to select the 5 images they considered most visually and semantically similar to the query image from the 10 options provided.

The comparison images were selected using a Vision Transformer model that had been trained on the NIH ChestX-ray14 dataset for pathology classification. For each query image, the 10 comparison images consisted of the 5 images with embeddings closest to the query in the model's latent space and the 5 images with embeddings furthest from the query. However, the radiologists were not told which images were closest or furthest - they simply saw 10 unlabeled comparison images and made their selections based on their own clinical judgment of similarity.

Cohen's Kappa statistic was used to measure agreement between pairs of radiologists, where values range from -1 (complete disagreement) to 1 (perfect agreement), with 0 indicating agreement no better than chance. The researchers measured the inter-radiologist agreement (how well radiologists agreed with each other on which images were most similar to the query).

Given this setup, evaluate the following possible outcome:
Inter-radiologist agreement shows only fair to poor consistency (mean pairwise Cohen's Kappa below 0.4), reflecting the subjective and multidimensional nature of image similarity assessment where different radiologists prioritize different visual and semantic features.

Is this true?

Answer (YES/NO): NO